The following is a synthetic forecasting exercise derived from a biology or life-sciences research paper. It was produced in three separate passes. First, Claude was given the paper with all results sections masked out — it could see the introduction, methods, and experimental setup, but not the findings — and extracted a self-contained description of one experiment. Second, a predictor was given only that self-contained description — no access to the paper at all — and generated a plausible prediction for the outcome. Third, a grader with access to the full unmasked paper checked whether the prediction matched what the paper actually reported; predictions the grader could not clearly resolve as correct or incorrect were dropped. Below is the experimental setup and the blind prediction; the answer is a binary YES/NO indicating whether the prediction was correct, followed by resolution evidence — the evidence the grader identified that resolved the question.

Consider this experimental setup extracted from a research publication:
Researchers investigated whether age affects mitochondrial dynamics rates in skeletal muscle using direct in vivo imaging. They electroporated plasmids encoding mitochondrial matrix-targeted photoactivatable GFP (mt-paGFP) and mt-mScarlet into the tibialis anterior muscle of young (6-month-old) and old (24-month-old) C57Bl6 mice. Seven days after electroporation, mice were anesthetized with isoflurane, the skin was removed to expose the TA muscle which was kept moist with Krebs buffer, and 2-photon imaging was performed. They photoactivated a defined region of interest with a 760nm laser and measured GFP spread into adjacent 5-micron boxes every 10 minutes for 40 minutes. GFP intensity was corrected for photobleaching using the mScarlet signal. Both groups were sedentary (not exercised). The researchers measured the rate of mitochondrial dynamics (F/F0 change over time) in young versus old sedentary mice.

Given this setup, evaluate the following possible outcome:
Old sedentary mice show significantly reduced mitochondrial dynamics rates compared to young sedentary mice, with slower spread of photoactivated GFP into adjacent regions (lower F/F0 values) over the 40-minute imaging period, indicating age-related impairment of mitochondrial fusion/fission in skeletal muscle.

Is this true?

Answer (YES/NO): YES